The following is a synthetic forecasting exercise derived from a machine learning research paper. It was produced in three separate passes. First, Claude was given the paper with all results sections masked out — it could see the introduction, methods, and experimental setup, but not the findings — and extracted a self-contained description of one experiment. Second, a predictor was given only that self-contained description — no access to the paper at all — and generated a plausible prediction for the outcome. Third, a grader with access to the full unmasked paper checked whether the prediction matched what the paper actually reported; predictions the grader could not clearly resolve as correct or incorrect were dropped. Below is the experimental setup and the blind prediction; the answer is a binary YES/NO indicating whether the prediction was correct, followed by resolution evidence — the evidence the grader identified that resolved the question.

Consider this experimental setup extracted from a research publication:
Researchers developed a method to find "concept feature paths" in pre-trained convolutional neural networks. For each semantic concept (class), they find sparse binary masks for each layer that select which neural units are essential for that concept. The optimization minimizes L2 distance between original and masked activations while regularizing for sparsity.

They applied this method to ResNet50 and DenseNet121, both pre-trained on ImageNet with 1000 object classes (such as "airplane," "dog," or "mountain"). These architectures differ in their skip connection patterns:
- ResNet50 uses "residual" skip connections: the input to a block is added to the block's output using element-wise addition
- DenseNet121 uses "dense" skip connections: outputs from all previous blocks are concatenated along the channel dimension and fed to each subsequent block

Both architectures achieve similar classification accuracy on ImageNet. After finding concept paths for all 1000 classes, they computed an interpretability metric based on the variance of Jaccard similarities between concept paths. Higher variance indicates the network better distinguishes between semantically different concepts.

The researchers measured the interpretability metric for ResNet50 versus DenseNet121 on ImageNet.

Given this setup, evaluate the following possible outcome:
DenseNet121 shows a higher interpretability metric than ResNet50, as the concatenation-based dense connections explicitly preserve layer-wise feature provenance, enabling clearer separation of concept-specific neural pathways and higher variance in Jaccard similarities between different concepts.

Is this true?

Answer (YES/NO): YES